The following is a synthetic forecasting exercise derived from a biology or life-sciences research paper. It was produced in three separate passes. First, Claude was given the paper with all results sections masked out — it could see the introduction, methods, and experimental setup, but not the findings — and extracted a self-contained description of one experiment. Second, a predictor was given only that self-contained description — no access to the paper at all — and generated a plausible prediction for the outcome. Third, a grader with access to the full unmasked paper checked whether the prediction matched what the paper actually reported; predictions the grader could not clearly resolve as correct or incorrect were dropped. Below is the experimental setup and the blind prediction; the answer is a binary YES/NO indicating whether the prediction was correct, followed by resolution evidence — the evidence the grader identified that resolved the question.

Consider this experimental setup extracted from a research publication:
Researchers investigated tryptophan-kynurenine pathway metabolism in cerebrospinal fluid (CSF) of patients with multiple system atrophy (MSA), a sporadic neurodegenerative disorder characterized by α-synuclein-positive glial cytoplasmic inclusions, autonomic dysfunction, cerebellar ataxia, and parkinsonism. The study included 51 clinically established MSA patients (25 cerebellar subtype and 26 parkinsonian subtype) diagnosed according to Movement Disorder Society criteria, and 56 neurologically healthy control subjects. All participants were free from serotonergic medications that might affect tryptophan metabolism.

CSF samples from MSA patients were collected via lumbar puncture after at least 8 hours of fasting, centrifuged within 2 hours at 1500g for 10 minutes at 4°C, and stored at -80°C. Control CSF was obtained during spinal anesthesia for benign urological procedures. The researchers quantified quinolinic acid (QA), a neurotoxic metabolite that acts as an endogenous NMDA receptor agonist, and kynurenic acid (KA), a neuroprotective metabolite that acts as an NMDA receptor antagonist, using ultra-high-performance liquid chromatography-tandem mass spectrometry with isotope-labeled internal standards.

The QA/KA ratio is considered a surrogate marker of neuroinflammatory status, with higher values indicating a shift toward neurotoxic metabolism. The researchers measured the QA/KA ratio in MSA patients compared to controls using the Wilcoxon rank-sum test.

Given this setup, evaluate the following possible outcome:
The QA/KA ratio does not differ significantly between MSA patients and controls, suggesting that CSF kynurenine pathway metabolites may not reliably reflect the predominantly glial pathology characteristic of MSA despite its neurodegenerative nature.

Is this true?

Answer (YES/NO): NO